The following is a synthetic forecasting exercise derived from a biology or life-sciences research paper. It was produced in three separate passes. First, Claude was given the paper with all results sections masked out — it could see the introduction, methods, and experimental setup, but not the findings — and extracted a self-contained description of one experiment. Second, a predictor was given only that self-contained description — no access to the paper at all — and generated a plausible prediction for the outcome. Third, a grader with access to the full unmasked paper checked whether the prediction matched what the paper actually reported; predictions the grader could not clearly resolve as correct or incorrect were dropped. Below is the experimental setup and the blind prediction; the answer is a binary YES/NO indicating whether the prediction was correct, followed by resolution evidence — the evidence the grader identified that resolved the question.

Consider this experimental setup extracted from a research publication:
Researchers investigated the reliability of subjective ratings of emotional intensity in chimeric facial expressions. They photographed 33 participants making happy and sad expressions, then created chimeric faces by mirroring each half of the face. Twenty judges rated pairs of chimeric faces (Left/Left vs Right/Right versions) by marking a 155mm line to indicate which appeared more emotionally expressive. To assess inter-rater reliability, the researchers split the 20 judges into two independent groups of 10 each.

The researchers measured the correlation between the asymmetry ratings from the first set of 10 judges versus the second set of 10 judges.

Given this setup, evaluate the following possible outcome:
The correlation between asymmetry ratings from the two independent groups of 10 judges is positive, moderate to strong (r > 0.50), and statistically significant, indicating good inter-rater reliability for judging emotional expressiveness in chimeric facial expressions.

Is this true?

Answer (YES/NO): YES